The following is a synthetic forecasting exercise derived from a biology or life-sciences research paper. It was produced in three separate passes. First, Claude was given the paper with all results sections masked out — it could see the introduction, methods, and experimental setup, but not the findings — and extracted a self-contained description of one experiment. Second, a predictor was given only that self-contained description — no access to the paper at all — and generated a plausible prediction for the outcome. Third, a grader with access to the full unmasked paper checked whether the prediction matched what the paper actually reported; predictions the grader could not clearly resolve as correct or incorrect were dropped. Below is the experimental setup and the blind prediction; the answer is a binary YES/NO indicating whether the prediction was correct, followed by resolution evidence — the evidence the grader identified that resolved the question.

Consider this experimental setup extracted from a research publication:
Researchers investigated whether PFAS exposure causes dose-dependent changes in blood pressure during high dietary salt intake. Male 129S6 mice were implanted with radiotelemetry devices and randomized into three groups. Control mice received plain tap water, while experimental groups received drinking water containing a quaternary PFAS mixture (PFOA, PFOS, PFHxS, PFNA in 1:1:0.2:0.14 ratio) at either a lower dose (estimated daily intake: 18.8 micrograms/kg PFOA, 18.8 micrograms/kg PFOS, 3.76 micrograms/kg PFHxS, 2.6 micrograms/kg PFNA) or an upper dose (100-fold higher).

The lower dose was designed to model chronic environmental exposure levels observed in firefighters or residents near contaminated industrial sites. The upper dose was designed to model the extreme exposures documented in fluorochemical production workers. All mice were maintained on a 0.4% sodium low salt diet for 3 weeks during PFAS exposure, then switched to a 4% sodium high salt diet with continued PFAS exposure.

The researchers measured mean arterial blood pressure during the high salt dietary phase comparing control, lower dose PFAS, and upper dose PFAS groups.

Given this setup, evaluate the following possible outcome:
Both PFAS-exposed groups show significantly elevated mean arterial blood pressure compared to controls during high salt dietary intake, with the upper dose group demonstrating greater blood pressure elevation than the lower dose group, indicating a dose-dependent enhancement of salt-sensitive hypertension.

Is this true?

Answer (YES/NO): NO